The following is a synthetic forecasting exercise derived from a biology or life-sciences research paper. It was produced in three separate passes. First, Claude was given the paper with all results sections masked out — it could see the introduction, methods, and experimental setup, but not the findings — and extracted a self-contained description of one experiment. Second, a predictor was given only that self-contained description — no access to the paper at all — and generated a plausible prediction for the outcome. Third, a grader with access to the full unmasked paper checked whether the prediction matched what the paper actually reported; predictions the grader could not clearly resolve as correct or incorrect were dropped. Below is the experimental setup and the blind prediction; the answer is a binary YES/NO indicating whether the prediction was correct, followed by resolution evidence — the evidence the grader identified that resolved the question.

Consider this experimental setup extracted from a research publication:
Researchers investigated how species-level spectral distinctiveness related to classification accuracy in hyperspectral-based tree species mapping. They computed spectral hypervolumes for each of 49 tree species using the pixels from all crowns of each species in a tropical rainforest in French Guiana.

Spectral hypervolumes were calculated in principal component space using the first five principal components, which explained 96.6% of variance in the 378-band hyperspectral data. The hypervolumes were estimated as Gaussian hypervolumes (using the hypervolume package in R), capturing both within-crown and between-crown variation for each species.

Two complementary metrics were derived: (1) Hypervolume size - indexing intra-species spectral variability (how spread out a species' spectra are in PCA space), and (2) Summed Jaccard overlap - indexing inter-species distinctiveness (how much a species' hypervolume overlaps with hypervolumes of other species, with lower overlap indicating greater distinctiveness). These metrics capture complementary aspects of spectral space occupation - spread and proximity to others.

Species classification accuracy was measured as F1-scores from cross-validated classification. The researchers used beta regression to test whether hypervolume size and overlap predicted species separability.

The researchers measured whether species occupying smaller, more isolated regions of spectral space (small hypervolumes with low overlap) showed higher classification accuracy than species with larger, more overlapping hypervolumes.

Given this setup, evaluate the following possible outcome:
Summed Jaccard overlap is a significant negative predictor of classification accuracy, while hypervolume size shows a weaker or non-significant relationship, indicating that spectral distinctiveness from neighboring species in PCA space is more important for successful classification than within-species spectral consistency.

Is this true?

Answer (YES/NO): NO